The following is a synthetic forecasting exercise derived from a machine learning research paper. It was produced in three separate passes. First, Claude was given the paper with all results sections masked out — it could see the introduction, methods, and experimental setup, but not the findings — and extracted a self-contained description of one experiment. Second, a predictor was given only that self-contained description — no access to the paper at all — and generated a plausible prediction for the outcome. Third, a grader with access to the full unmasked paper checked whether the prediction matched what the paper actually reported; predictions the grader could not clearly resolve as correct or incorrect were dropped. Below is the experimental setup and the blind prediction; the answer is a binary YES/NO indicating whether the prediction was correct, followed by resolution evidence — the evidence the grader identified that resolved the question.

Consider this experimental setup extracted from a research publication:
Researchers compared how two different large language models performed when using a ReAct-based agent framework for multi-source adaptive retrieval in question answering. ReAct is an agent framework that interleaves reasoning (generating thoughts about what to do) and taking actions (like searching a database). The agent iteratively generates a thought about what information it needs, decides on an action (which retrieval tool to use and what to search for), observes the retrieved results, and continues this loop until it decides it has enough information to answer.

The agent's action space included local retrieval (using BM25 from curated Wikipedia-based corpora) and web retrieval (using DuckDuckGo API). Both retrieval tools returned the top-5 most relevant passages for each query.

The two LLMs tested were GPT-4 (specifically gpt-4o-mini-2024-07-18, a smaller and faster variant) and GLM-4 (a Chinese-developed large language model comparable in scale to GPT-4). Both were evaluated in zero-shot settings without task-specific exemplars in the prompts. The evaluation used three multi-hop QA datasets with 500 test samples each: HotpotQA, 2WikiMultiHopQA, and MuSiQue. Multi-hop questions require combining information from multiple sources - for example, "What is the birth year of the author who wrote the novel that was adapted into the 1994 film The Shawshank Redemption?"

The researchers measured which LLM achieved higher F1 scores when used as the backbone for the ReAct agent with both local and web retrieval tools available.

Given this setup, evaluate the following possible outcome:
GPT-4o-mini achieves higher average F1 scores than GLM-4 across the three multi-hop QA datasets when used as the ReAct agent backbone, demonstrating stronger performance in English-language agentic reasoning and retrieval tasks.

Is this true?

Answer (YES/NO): NO